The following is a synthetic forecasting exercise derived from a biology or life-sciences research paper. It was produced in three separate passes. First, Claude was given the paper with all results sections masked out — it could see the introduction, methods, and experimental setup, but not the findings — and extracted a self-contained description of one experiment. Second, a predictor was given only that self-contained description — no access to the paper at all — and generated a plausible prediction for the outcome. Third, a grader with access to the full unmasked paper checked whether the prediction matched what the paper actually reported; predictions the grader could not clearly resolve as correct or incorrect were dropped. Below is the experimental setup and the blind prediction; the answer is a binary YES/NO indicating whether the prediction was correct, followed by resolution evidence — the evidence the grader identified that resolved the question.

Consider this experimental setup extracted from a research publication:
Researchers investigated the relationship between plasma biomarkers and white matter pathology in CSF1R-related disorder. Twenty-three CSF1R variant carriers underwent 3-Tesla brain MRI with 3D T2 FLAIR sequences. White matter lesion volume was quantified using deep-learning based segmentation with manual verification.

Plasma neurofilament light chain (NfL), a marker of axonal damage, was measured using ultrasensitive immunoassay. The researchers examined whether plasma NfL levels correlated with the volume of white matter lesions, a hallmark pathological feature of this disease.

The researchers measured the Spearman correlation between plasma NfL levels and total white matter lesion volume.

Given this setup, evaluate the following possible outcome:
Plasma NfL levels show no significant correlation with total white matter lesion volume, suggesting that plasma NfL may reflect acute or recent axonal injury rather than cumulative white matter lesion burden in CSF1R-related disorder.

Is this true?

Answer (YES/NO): NO